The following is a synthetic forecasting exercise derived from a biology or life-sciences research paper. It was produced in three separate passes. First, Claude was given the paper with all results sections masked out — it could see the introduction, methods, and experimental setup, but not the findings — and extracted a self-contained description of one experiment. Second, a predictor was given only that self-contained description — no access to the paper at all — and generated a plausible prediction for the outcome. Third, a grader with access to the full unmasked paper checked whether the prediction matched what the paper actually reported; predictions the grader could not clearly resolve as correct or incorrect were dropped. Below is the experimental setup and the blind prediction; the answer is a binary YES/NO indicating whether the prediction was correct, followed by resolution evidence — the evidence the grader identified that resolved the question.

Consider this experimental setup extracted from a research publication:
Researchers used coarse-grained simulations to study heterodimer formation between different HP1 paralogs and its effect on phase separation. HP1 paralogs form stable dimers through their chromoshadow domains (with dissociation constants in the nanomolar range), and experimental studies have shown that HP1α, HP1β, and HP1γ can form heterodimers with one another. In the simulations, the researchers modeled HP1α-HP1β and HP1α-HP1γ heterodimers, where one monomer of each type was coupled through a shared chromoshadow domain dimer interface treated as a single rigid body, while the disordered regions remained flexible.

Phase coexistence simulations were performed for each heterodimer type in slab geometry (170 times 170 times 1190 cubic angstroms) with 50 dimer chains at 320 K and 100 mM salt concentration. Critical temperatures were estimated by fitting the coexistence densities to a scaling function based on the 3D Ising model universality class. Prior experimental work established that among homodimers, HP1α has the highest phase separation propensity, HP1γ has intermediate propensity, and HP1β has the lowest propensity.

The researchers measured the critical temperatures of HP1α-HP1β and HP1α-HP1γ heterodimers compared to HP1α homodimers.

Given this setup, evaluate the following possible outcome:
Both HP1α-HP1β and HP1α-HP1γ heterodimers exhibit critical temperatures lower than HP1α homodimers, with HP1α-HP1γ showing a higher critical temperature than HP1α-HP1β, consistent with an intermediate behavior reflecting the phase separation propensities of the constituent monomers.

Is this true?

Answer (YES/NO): YES